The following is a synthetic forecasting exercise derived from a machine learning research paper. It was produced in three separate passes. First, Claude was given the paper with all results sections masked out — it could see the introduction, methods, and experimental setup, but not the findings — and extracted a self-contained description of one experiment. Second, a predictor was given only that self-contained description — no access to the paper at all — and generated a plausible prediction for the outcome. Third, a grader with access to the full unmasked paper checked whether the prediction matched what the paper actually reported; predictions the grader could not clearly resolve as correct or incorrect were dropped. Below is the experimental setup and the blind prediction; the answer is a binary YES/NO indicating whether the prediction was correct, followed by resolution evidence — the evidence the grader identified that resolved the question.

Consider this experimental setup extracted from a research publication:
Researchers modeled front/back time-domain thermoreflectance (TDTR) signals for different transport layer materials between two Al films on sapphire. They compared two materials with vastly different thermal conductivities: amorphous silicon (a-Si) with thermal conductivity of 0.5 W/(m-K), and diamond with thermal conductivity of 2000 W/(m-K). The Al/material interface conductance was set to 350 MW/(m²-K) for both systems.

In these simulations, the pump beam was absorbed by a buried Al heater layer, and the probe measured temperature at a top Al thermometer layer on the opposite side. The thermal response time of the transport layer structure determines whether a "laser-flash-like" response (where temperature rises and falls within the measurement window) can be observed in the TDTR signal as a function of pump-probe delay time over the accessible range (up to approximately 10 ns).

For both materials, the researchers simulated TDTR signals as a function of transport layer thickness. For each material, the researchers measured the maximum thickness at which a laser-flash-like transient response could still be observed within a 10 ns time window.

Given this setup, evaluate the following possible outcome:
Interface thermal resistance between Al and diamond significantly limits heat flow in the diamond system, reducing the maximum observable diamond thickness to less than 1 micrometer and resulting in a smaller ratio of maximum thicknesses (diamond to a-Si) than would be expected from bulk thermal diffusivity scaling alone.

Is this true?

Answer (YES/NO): NO